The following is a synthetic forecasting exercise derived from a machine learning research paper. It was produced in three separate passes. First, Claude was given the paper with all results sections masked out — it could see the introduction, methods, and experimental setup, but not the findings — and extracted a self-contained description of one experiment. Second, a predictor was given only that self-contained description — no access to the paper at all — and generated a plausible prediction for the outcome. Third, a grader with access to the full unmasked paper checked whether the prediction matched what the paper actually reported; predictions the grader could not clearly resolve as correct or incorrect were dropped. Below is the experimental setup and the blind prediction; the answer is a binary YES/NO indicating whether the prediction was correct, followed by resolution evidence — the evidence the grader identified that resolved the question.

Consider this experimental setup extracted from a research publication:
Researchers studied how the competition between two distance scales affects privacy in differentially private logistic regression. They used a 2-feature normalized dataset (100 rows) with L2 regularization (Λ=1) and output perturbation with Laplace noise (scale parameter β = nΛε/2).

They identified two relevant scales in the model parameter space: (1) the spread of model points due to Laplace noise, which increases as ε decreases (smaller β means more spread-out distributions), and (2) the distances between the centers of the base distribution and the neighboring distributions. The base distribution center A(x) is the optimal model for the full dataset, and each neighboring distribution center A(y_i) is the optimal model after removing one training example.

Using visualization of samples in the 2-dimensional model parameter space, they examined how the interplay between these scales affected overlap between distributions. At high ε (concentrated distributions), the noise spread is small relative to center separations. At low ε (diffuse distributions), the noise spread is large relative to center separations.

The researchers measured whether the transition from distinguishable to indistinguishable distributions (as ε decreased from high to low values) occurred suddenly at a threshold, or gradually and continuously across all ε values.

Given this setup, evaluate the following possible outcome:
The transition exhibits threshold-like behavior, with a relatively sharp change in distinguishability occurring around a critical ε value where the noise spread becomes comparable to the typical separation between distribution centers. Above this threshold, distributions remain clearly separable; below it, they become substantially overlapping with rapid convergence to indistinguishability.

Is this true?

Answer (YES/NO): YES